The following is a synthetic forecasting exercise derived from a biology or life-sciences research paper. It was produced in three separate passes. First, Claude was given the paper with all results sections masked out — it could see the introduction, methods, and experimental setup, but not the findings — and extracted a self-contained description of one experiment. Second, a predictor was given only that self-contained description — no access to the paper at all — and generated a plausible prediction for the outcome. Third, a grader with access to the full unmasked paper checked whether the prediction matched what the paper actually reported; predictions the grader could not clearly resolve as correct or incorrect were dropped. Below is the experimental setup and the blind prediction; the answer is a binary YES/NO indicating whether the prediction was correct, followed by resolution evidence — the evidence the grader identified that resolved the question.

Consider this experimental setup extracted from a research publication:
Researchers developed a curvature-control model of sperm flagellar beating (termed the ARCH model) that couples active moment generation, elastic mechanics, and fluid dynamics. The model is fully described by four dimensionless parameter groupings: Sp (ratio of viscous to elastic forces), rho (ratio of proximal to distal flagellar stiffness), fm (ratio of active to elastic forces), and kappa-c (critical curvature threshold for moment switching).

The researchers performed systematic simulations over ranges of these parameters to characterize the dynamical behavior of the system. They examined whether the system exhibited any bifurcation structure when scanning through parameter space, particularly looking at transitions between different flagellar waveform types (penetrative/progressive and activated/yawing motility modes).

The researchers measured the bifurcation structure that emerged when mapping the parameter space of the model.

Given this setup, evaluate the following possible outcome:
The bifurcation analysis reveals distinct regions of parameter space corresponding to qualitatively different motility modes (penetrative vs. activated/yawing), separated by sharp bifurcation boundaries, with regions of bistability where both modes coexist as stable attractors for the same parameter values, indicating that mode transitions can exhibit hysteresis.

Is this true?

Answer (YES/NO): YES